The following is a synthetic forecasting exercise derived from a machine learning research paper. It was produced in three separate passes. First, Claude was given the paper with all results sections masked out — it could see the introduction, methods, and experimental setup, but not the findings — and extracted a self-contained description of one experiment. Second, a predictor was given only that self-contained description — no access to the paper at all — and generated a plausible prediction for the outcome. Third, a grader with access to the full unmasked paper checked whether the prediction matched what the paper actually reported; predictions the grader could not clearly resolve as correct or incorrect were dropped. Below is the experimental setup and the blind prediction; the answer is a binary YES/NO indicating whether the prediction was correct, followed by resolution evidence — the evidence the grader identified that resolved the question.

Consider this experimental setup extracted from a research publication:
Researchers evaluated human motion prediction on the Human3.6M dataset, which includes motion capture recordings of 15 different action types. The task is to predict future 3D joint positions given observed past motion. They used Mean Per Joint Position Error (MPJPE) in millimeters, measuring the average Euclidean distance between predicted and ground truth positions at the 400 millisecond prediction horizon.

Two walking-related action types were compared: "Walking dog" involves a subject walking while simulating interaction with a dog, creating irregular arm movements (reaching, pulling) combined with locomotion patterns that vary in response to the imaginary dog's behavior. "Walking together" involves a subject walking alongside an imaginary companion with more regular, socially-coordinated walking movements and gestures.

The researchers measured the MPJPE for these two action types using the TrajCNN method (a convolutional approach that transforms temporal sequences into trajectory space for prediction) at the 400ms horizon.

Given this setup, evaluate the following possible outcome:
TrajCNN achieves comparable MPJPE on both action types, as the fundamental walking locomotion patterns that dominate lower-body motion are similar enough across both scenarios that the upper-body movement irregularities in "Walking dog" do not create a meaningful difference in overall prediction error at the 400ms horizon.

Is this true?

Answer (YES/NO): NO